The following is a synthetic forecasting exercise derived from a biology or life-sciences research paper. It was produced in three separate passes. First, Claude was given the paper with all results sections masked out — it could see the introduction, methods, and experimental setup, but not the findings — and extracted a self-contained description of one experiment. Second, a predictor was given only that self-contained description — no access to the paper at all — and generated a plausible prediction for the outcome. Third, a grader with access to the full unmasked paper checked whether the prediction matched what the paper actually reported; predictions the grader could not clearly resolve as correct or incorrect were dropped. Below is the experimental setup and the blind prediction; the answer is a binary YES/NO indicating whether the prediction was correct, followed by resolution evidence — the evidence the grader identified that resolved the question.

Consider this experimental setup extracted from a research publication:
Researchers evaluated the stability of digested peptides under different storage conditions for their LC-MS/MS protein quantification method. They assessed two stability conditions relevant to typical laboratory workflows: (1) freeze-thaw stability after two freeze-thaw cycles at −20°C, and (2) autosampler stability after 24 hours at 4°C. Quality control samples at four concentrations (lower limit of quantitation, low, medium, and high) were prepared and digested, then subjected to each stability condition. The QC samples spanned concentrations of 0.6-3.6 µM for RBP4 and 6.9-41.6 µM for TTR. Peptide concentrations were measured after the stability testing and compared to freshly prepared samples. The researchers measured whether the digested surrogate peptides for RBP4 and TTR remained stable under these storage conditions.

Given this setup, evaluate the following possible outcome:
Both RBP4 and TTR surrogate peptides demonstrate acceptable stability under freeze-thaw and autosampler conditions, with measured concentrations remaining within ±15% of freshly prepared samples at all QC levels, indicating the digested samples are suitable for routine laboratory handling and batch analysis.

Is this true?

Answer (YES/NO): YES